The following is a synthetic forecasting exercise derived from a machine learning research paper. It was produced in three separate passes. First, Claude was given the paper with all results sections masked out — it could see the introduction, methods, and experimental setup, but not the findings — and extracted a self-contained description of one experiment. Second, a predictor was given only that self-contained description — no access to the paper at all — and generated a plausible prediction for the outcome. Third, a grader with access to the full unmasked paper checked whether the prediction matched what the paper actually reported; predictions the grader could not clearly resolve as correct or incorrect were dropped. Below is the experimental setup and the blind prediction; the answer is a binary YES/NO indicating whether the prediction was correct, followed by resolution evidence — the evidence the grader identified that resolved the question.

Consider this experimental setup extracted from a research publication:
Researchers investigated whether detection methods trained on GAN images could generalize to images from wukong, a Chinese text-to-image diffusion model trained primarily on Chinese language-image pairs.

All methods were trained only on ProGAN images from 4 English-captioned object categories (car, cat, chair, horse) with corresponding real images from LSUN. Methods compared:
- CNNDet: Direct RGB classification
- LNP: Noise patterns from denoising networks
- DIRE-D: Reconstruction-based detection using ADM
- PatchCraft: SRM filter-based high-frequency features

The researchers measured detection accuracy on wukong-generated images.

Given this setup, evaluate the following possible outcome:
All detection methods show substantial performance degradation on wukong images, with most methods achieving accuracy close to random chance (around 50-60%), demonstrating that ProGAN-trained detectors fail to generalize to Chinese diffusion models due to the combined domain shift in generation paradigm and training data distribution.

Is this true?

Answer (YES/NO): NO